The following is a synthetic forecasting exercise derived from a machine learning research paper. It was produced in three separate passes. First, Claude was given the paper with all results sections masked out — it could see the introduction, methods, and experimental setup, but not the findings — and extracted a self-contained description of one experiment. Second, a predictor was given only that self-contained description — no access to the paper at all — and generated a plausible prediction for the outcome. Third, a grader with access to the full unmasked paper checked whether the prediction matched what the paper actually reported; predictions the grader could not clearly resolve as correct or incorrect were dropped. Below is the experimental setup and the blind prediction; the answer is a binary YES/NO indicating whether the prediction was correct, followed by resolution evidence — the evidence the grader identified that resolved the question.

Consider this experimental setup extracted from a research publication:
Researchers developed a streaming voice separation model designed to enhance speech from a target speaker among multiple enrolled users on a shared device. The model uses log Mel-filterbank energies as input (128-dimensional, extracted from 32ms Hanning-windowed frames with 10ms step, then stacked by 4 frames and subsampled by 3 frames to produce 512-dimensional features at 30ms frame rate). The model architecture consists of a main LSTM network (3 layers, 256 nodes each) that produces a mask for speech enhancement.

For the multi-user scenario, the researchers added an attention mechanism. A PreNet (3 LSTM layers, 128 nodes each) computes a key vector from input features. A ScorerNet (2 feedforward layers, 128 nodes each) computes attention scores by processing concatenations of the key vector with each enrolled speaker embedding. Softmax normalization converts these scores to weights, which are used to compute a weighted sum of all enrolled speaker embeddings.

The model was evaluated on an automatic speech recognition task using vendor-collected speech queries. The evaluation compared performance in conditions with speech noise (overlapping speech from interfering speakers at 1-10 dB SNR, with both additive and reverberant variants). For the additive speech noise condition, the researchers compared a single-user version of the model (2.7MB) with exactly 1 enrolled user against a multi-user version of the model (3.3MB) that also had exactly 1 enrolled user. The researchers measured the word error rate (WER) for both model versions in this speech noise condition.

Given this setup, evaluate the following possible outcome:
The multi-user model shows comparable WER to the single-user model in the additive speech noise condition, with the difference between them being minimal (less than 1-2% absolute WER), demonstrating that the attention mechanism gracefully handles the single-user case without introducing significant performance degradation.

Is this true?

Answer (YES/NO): NO